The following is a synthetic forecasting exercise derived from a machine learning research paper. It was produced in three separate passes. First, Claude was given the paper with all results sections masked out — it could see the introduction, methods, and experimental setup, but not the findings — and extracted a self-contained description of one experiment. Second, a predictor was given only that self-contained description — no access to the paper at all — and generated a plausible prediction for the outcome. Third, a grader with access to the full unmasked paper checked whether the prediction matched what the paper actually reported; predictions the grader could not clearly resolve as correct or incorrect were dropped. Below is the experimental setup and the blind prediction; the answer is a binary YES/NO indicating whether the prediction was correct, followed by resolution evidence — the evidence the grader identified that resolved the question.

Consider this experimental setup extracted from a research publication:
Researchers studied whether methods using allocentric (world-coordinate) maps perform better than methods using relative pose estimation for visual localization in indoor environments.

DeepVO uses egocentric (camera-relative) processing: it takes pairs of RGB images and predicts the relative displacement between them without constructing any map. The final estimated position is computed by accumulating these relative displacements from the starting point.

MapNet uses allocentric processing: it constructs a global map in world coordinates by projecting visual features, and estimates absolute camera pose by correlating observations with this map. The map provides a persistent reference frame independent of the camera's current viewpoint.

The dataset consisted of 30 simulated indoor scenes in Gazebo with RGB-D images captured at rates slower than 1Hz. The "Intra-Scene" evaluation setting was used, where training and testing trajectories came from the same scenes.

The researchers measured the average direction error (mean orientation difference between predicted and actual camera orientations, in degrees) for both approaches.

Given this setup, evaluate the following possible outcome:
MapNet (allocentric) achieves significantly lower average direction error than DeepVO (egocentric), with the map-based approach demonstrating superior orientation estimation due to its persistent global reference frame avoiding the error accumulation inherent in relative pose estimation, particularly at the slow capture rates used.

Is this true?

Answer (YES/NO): NO